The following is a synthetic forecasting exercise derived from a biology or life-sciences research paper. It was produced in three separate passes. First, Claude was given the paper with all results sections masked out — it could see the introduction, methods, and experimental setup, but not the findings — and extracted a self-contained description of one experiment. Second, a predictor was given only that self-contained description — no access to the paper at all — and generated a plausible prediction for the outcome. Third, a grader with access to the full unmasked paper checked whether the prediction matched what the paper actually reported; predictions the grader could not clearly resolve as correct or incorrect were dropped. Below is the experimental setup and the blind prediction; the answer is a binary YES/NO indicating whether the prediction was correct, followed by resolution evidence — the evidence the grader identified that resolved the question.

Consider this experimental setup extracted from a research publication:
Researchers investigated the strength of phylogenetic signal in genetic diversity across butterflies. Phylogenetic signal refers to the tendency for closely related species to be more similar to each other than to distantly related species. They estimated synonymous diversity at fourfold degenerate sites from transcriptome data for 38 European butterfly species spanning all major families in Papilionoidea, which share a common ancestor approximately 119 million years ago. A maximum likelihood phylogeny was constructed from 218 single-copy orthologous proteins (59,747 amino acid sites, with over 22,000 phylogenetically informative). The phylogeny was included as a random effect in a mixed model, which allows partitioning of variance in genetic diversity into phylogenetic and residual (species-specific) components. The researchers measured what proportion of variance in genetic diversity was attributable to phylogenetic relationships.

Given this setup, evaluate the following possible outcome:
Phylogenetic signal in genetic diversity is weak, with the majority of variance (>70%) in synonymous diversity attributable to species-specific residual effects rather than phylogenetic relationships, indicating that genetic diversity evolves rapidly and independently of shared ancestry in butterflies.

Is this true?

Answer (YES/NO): YES